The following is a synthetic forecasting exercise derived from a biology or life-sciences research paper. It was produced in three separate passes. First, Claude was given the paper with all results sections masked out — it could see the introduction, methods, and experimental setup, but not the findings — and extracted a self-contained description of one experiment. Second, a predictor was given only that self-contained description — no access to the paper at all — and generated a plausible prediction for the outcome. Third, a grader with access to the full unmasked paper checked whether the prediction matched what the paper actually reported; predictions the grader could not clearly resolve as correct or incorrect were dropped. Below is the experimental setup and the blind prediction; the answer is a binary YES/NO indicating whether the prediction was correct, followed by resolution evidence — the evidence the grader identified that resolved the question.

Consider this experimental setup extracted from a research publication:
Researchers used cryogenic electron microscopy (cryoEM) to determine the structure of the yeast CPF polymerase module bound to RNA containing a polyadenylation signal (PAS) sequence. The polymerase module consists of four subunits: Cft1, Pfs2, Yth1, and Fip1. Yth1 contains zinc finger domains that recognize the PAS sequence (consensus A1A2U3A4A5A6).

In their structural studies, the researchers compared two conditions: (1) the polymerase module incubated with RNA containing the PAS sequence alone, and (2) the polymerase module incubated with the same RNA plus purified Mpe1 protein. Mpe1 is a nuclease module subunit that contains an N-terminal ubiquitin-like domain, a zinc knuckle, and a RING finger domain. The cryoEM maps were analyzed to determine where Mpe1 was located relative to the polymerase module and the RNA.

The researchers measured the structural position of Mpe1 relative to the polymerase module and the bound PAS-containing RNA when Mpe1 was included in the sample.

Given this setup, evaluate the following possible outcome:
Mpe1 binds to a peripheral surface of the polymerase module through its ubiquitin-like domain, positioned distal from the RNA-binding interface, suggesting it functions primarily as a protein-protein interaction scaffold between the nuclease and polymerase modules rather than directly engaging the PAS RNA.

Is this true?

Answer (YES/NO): NO